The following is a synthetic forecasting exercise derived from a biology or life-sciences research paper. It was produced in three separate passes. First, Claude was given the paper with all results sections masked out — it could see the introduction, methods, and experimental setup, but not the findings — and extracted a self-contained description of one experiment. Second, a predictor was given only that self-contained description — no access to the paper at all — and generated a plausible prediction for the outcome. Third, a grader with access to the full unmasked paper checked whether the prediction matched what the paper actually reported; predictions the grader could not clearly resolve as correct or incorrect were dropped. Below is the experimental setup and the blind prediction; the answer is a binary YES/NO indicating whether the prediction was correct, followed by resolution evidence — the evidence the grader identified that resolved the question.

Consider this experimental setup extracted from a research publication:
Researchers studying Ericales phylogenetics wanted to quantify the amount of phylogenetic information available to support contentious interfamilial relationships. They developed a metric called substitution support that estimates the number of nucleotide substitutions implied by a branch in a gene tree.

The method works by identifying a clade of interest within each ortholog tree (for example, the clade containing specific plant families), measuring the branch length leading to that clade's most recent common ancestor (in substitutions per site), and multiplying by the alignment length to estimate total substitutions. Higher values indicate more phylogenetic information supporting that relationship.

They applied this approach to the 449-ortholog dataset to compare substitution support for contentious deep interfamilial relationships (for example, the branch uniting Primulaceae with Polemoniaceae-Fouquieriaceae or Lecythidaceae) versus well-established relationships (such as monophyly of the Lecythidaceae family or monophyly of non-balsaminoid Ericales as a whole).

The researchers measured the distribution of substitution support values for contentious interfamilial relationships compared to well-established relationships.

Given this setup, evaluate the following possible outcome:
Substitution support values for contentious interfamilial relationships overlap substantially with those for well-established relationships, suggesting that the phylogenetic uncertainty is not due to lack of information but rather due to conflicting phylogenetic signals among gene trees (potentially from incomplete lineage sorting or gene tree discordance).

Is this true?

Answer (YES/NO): NO